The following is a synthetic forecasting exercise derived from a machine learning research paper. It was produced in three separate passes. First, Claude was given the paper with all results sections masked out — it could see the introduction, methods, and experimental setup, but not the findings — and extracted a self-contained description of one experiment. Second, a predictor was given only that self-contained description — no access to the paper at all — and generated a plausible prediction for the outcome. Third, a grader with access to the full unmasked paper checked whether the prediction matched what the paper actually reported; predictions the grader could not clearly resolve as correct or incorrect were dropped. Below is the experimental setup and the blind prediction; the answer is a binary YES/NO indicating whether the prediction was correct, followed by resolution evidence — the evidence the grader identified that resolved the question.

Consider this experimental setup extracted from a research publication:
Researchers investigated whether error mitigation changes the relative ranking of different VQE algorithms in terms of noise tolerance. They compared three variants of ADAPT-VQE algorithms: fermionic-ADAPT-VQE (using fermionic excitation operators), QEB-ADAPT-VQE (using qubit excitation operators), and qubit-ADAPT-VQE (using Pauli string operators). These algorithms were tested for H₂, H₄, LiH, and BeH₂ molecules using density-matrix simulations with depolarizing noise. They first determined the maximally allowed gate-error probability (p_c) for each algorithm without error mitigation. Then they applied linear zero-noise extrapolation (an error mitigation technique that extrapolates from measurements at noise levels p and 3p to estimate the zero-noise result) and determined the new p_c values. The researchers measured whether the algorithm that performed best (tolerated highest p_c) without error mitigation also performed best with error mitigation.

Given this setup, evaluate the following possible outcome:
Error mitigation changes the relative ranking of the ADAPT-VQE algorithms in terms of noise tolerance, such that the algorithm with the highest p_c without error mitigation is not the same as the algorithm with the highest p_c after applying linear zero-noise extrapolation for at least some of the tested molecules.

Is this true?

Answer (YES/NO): NO